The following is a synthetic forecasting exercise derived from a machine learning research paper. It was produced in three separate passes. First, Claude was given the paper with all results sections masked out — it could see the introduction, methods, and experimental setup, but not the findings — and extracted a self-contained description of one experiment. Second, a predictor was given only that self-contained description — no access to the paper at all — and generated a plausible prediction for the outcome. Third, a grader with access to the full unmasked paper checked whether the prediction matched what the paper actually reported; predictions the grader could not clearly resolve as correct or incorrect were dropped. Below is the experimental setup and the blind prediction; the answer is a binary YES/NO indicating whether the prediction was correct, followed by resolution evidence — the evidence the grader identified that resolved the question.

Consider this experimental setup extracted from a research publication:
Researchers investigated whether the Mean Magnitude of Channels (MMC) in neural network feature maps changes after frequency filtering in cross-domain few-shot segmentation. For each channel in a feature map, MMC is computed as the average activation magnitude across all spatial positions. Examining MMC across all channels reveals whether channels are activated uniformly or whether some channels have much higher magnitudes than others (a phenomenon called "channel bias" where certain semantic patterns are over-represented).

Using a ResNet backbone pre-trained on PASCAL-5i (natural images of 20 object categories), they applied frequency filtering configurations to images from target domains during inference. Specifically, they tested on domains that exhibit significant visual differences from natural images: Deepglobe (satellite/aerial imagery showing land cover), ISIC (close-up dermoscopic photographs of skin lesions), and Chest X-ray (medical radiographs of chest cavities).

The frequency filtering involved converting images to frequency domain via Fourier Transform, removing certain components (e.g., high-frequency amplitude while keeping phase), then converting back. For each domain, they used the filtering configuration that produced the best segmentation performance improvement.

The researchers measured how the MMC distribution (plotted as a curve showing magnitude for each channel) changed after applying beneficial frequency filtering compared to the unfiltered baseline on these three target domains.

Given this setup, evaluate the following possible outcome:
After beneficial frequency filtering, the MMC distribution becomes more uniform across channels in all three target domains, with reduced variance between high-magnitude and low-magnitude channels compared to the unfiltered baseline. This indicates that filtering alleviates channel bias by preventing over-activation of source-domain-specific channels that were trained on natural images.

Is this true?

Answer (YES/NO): YES